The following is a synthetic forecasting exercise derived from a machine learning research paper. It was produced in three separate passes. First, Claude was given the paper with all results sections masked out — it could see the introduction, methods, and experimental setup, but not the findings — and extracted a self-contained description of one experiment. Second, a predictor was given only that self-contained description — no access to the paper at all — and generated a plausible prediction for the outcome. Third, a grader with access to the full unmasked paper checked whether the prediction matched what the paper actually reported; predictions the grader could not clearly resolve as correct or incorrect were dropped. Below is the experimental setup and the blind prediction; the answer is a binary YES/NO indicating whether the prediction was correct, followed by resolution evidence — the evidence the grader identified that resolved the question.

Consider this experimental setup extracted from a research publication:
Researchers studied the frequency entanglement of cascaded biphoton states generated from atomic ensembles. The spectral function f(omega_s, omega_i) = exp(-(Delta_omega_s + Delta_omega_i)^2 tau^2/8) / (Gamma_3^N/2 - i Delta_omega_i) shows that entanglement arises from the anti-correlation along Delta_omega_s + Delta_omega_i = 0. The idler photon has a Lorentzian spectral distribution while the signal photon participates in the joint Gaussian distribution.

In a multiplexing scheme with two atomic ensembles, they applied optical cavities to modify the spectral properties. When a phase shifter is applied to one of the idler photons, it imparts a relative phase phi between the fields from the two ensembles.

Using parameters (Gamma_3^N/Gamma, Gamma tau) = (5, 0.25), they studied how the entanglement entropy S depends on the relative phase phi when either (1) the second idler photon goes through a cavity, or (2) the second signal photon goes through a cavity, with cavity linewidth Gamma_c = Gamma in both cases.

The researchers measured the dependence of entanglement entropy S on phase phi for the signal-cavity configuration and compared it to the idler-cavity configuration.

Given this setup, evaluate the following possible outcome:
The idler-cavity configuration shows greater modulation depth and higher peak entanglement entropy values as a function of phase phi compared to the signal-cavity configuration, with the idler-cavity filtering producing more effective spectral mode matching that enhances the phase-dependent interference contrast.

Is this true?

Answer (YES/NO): NO